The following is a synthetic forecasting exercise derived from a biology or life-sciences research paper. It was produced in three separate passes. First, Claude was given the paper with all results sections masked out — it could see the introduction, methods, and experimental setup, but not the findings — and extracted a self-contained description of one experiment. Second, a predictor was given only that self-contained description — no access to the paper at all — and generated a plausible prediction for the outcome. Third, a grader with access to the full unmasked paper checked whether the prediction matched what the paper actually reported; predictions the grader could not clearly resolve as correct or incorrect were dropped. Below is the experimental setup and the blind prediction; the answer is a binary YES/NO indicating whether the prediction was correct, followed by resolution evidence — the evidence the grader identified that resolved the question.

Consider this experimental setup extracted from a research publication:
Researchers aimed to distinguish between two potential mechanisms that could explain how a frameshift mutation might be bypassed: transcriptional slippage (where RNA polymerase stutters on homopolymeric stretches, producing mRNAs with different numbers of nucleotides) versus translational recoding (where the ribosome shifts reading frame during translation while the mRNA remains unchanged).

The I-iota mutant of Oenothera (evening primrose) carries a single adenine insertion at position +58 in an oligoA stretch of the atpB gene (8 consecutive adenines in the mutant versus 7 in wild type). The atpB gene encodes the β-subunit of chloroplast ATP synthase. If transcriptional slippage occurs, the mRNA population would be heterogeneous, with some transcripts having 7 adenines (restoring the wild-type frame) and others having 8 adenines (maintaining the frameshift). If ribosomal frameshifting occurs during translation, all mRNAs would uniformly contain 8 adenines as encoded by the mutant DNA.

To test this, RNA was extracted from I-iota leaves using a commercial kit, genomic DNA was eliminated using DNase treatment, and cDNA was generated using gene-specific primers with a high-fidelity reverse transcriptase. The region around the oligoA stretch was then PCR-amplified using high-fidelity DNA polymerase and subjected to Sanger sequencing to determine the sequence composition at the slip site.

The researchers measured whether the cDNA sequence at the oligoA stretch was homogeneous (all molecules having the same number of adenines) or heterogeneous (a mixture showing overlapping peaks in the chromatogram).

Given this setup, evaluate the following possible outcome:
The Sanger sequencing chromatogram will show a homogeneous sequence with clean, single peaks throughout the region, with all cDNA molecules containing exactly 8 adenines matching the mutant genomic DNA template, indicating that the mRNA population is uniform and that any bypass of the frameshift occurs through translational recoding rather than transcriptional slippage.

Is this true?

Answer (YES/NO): YES